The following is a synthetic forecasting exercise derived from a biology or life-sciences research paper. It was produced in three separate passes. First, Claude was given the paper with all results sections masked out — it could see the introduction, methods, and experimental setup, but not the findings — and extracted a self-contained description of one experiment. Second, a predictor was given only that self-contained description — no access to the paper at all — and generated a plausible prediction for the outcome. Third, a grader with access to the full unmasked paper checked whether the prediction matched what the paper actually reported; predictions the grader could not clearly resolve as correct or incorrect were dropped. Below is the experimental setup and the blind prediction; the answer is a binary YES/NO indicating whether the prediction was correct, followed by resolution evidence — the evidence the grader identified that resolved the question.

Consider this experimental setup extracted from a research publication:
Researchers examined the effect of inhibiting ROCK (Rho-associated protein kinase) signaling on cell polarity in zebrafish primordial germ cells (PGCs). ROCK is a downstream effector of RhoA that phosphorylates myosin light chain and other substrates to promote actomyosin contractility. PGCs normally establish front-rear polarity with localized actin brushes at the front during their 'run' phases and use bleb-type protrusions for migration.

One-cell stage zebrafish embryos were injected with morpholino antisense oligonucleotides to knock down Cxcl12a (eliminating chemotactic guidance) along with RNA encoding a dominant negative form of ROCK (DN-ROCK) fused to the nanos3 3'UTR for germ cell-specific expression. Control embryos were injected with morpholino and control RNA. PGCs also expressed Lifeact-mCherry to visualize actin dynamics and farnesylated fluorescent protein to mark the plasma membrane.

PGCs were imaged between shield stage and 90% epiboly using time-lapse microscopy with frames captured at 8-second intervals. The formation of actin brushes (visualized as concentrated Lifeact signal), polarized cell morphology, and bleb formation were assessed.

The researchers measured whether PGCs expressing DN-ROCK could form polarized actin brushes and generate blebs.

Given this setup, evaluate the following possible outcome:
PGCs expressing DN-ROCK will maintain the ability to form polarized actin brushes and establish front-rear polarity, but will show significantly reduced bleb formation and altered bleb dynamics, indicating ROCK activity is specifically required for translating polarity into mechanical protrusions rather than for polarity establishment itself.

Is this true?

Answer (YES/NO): NO